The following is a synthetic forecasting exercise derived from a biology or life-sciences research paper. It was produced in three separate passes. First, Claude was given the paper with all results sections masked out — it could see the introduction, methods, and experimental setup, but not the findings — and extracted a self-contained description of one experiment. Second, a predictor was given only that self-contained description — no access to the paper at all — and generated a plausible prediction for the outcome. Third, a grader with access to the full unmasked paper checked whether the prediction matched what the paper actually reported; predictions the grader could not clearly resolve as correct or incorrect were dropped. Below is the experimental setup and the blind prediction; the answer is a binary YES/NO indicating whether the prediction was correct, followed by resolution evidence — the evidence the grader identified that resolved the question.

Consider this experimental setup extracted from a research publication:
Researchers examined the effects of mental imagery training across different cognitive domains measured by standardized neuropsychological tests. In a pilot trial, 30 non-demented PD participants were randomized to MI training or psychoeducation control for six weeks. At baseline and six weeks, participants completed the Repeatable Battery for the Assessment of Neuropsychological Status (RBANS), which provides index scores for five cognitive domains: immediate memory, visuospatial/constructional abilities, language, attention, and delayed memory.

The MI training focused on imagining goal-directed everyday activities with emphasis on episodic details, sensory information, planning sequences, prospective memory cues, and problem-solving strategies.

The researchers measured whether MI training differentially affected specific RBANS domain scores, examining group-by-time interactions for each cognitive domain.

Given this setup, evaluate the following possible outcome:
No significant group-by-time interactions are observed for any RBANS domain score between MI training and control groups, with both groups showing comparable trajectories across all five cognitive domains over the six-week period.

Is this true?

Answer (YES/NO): YES